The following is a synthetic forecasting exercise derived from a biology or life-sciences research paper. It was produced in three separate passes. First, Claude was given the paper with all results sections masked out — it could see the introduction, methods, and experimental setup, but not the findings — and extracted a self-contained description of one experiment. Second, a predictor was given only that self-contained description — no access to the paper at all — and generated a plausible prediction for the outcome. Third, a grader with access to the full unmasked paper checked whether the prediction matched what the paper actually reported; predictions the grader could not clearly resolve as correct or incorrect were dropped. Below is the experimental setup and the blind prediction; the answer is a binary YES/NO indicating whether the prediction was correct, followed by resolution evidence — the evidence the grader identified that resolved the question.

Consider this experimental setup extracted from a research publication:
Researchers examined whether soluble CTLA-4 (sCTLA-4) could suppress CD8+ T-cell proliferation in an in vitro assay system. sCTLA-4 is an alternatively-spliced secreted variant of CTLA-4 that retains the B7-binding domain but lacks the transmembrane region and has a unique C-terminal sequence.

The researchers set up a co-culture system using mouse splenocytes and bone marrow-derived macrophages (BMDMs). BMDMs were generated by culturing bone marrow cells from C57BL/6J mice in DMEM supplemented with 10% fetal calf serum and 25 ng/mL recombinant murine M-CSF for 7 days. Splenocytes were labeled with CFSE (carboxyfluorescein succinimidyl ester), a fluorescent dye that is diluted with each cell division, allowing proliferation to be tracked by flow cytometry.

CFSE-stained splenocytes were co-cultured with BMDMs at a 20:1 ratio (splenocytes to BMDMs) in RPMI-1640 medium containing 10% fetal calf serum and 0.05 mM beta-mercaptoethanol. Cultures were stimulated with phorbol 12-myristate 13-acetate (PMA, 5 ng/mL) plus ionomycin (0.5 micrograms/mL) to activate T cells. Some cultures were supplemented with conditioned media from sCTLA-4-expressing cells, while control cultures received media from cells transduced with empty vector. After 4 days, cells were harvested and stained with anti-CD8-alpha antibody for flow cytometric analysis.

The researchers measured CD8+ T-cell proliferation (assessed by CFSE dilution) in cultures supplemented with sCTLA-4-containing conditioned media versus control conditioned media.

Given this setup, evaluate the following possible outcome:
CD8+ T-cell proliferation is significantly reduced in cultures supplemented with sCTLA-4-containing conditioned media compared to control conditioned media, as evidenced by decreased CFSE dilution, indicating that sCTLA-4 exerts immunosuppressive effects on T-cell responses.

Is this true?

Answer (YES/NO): YES